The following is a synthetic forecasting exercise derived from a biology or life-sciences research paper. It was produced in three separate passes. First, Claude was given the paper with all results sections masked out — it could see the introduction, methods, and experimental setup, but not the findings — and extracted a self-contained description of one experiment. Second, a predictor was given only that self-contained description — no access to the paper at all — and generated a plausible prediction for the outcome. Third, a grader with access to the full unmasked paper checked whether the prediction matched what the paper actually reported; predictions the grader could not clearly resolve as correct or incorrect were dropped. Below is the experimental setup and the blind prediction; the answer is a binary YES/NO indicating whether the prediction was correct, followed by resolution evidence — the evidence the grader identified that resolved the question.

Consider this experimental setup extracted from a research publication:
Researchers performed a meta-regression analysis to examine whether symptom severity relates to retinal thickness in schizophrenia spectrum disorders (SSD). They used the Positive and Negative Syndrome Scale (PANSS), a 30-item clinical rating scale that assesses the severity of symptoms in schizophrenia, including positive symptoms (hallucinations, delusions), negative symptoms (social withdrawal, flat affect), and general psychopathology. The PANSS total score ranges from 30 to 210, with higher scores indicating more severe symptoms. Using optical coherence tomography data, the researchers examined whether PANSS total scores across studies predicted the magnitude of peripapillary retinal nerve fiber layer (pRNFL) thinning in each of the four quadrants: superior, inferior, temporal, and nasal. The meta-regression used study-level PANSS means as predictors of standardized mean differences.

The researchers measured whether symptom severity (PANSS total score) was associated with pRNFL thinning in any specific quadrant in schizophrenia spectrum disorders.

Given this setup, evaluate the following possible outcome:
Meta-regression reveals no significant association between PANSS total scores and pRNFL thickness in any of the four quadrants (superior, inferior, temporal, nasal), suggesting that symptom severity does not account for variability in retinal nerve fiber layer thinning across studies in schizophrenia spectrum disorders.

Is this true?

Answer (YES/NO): NO